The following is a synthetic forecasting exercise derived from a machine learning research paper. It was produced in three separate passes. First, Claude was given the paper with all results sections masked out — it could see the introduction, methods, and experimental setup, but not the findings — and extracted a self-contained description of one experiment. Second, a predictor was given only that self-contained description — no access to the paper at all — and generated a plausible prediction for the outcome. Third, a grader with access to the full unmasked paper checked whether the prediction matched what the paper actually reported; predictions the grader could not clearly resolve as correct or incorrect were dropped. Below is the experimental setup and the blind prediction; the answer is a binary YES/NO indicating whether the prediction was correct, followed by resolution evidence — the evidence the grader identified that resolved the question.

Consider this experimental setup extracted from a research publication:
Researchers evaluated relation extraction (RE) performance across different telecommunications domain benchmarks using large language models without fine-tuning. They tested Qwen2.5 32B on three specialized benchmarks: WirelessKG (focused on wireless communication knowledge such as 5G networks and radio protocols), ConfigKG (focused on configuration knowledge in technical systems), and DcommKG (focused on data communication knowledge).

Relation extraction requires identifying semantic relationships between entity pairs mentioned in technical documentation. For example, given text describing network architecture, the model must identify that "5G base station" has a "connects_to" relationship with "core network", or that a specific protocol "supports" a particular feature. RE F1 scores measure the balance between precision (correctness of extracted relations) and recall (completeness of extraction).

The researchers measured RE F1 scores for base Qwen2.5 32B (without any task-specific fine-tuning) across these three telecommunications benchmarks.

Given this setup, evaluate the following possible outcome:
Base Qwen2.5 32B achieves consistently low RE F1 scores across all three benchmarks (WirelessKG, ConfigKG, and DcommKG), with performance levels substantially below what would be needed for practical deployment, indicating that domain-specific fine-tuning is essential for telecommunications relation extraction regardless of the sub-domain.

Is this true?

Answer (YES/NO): NO